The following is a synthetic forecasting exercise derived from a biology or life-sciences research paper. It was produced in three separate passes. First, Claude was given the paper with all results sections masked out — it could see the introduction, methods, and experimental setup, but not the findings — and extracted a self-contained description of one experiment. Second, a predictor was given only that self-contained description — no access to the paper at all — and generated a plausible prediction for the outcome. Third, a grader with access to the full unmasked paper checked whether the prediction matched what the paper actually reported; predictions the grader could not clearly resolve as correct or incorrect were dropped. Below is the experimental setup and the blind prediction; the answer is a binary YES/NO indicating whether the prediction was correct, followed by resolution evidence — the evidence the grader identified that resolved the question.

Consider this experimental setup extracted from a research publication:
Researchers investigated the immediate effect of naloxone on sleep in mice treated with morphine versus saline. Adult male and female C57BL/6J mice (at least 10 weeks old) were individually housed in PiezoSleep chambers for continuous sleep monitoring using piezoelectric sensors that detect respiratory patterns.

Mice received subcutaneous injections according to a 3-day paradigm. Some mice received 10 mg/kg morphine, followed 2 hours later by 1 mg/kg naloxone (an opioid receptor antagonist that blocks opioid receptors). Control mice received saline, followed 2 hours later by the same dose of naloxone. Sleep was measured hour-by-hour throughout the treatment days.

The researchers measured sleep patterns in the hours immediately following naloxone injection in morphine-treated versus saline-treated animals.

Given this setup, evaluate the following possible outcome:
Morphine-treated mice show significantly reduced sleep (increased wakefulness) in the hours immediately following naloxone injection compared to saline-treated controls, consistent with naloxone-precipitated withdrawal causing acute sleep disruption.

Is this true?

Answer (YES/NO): YES